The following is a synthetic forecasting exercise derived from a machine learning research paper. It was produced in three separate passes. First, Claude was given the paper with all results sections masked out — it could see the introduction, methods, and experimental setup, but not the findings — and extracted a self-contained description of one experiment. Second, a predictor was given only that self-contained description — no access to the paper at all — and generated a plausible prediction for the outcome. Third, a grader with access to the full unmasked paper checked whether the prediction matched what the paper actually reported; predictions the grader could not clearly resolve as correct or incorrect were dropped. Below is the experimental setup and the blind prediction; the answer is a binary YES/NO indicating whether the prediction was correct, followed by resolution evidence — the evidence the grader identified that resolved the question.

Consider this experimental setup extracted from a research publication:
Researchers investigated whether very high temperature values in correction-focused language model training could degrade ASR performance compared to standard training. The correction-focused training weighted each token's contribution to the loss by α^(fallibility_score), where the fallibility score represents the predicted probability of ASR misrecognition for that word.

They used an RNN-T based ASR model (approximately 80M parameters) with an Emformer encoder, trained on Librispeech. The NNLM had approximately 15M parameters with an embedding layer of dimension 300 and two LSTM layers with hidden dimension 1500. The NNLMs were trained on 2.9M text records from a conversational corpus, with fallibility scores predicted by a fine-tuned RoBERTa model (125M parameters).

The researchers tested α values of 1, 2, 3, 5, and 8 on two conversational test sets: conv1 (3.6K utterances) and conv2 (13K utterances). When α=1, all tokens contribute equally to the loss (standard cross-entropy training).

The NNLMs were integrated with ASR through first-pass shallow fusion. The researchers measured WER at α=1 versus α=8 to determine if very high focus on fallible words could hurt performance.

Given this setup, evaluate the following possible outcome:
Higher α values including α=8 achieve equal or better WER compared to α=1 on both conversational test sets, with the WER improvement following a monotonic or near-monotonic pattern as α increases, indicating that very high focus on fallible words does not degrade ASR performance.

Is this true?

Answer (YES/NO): NO